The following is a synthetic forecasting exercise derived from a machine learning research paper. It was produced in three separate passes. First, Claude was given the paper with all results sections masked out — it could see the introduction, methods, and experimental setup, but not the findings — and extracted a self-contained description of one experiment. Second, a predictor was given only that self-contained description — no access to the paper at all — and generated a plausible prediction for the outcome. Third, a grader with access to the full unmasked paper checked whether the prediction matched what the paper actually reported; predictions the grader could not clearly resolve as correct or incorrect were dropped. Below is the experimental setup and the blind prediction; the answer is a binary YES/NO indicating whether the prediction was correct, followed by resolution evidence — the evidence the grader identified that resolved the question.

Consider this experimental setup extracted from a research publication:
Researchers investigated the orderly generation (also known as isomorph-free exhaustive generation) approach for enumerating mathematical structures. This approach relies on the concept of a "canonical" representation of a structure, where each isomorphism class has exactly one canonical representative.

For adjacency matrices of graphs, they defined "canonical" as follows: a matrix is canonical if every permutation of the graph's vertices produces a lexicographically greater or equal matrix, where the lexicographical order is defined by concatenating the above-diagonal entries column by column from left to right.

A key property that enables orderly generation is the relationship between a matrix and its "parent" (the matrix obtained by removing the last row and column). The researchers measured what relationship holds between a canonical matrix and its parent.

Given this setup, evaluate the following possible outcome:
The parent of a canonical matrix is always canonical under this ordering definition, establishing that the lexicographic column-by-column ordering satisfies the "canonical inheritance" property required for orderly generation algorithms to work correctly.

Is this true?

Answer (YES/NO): YES